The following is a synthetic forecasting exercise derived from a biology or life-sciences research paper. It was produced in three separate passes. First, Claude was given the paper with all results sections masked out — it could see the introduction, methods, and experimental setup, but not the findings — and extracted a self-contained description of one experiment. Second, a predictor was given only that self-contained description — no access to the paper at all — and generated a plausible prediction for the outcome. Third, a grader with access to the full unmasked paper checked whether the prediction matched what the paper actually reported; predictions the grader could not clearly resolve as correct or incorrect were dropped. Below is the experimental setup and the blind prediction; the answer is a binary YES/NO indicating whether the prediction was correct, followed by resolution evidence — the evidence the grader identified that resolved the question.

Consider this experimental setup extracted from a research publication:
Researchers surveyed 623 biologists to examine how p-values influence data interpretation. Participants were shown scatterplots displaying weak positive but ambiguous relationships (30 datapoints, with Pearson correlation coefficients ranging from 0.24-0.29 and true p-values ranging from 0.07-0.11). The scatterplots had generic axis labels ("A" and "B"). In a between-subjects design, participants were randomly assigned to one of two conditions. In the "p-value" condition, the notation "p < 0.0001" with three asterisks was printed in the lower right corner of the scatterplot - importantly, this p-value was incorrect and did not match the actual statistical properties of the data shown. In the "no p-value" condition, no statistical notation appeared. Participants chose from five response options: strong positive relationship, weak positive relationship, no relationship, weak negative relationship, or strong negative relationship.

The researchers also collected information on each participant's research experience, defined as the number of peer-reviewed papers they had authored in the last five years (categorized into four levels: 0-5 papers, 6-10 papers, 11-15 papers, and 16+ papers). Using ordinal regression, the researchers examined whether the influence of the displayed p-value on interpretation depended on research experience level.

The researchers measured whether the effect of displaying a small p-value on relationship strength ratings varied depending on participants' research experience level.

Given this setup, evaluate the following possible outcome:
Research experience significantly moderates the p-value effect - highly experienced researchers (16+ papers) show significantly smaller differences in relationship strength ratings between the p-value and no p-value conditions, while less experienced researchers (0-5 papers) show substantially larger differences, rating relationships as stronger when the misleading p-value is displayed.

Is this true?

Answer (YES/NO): NO